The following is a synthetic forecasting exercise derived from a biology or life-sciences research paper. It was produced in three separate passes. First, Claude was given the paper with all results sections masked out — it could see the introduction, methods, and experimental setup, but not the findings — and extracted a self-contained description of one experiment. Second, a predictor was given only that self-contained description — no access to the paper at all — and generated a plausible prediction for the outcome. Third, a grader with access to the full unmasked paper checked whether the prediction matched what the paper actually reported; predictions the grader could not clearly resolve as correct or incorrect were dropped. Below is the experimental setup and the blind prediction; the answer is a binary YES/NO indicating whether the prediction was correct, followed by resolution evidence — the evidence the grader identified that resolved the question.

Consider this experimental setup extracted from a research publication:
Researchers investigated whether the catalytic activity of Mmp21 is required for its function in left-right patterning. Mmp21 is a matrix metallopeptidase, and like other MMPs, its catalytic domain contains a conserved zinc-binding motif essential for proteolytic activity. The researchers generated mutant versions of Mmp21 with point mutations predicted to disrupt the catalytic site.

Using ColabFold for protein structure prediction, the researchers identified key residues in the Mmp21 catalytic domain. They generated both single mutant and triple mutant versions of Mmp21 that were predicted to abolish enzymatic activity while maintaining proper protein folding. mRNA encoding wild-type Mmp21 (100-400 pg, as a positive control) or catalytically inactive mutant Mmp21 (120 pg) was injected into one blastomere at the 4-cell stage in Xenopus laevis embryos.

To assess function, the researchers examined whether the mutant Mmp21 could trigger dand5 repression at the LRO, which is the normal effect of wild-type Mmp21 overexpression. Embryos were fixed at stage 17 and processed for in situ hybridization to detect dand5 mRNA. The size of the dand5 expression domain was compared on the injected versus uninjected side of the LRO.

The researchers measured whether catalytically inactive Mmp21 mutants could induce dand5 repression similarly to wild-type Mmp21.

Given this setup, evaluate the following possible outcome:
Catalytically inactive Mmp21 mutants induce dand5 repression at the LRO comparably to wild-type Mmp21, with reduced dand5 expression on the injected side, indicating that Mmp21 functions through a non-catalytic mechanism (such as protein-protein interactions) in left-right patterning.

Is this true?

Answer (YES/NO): YES